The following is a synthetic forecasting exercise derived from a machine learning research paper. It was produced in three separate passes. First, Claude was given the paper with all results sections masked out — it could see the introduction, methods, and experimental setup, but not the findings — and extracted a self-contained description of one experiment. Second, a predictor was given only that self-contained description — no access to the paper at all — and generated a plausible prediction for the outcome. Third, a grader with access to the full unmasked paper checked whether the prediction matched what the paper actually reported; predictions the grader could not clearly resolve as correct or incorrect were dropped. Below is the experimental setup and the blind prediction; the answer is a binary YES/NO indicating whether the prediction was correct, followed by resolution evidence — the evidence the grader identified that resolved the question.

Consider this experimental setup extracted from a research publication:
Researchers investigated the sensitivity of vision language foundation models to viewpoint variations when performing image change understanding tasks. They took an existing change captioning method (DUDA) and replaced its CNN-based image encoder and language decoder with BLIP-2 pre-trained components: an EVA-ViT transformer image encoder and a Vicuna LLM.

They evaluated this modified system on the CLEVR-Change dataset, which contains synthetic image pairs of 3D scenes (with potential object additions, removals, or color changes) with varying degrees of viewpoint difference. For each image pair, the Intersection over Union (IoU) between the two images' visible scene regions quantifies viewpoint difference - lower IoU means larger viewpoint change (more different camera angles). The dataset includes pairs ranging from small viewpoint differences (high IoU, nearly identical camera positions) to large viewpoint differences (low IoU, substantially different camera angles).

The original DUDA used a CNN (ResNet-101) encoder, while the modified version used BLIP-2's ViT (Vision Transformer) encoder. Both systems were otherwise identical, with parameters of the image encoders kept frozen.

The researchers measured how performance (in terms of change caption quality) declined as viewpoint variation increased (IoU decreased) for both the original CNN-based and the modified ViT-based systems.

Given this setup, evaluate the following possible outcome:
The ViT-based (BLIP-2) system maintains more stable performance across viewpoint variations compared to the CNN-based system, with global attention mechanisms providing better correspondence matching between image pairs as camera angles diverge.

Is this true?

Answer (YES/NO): NO